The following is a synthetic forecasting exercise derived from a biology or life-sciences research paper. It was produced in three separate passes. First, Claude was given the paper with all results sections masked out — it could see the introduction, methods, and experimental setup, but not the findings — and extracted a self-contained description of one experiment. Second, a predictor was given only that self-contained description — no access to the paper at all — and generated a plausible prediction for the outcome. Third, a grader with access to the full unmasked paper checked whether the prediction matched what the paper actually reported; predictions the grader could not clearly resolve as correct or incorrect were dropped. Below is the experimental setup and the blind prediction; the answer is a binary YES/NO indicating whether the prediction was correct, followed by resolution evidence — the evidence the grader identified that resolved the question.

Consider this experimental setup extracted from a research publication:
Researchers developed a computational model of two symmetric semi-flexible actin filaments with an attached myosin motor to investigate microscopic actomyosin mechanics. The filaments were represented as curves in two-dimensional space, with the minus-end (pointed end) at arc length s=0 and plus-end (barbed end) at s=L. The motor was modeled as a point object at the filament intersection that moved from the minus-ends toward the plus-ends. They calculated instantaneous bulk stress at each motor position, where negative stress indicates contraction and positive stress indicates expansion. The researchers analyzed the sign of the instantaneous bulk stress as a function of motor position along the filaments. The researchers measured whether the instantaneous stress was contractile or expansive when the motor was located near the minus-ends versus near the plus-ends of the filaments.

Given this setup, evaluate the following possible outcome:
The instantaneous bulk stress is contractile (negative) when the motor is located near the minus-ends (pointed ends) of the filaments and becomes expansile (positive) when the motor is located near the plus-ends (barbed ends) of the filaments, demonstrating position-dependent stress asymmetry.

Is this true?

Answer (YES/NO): YES